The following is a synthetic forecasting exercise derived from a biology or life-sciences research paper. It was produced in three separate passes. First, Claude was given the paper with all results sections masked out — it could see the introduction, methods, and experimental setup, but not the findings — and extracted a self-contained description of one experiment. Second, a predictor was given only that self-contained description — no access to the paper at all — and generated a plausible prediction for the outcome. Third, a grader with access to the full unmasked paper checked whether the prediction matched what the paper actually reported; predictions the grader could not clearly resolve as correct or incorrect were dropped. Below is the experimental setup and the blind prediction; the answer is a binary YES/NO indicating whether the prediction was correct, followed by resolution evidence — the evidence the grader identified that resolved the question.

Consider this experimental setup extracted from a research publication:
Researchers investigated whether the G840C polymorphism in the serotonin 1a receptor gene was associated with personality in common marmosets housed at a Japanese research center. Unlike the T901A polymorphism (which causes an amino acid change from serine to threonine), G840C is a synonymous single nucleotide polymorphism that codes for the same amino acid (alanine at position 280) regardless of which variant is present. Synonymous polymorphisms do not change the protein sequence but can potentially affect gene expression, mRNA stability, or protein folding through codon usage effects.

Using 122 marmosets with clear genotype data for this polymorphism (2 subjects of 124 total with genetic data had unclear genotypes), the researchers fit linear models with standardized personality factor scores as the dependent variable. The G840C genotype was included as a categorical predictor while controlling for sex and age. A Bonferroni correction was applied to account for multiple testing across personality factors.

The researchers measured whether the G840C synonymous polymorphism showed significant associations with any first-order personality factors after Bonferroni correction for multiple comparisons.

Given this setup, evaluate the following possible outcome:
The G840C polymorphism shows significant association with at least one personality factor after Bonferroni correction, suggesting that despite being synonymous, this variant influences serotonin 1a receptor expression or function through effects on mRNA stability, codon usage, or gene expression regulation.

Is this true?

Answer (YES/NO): NO